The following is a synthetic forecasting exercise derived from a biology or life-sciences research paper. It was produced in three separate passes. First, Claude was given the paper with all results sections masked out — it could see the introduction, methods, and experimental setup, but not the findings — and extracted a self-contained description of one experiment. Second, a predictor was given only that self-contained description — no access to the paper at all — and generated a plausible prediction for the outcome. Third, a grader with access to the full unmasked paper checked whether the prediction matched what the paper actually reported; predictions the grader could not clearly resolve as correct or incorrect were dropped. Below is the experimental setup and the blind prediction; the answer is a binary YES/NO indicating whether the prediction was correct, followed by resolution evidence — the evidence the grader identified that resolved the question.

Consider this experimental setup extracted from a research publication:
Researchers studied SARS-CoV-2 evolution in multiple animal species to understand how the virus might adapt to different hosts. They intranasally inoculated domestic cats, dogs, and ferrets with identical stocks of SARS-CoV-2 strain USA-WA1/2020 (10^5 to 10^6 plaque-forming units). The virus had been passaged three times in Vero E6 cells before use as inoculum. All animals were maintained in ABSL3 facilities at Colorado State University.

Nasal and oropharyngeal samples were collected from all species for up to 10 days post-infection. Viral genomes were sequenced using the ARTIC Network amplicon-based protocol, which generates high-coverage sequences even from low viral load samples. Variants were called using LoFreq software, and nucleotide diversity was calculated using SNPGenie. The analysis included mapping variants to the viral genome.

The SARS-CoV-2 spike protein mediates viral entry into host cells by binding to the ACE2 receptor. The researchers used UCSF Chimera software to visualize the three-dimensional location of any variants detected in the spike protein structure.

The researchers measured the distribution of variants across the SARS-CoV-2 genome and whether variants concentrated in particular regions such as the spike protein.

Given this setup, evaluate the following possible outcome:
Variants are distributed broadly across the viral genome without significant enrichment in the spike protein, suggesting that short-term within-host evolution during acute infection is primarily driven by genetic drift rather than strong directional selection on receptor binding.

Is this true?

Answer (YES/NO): NO